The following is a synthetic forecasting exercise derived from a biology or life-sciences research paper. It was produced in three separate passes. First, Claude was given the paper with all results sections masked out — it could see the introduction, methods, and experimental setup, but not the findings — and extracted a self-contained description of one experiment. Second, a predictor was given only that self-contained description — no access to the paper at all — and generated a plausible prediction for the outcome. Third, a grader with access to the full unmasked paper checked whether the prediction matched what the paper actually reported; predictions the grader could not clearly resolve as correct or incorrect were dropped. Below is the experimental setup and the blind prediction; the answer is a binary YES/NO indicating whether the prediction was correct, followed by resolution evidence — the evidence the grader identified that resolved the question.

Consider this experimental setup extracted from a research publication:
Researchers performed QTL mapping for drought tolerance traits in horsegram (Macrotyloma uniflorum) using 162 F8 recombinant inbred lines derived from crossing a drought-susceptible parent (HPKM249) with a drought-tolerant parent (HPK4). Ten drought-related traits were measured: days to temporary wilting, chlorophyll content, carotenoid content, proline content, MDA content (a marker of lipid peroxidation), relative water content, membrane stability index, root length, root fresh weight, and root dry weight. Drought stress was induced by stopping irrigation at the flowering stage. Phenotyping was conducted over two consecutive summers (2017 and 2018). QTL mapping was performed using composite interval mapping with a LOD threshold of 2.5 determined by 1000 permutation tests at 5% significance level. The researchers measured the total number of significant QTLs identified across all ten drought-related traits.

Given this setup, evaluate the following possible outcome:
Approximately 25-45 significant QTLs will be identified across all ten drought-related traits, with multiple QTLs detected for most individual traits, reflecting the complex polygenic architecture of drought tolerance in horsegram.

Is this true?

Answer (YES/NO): NO